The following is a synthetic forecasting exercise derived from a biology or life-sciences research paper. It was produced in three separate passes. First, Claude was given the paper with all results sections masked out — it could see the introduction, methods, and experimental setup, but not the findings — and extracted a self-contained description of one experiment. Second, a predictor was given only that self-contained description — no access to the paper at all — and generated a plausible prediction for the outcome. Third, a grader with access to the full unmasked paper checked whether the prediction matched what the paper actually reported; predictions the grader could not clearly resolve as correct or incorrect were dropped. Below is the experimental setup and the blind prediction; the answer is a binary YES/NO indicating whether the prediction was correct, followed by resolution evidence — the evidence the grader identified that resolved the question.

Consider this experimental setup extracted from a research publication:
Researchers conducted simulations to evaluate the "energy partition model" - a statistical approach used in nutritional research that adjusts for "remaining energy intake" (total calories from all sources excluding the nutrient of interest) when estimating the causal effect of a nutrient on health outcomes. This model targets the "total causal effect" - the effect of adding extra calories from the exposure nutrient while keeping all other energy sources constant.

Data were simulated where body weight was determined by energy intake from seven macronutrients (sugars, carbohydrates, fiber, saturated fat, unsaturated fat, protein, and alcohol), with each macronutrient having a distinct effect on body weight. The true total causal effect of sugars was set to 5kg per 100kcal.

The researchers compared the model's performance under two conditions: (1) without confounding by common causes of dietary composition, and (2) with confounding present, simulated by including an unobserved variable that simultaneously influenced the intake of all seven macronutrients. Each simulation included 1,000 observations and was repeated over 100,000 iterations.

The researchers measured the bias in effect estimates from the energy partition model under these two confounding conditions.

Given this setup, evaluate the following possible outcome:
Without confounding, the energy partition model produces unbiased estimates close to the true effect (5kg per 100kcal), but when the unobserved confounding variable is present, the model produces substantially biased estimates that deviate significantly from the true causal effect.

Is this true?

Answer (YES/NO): NO